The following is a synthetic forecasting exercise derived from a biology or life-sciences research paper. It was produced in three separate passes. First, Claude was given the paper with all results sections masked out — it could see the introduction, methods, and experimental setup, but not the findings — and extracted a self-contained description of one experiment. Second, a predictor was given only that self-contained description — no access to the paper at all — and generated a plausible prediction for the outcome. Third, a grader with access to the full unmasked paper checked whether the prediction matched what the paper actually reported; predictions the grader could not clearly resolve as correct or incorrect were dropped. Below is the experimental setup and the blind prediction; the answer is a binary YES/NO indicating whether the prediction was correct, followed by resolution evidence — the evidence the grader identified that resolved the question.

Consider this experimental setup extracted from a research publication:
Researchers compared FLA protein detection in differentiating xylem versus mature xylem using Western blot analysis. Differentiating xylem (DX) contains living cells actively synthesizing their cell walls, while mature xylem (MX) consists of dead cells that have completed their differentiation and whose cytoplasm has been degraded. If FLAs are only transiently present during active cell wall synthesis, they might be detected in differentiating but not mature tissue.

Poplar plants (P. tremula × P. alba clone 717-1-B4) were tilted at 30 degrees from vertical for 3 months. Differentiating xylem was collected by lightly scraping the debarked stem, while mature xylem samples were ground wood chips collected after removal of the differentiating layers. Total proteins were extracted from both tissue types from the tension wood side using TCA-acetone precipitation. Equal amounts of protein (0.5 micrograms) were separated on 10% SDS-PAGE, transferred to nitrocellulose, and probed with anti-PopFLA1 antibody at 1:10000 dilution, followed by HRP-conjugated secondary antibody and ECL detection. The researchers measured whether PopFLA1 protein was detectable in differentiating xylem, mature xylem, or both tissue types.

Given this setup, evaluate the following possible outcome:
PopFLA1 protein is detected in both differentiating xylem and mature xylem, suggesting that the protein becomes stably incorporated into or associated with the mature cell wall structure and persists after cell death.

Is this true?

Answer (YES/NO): YES